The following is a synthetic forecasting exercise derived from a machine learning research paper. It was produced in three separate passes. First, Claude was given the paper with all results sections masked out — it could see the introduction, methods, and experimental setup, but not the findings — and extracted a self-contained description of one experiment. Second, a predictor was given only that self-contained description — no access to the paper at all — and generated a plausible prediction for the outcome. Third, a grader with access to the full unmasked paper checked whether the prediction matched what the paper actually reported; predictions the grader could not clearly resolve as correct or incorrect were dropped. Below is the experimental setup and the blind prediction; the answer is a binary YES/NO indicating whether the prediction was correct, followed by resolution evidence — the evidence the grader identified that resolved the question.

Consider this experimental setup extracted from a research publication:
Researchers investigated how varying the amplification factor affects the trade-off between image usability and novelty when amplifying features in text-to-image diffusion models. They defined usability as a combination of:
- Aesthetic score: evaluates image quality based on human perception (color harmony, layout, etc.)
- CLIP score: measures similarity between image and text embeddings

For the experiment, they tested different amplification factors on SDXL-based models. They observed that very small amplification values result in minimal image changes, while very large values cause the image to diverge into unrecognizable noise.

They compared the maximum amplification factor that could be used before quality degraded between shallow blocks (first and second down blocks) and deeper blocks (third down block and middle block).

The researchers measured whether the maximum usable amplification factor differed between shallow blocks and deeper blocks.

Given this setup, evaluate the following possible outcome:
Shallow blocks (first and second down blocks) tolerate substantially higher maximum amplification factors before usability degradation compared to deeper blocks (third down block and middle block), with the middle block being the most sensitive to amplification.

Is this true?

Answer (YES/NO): NO